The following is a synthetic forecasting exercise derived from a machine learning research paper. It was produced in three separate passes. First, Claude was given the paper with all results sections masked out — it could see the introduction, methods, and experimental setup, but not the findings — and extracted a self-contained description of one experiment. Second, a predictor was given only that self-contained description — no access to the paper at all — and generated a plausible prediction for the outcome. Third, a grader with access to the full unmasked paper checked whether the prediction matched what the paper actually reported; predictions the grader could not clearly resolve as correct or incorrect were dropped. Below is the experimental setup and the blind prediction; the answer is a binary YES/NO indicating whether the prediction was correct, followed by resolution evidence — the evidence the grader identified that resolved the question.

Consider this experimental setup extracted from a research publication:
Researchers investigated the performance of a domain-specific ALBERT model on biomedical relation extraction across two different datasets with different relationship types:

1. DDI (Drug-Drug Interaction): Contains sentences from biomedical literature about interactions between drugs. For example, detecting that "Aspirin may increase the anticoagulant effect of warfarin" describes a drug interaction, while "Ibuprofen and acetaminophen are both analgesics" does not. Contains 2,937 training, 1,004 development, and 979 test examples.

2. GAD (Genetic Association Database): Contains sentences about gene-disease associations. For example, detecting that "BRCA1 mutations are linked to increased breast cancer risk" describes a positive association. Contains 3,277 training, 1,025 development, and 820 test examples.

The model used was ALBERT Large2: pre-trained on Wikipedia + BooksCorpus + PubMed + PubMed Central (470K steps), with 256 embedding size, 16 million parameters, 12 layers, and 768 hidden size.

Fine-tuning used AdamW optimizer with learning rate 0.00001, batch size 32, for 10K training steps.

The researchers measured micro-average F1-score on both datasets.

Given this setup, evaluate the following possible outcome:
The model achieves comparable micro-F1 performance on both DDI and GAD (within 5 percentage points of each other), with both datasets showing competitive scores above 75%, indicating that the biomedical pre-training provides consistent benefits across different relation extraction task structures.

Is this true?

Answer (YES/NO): NO